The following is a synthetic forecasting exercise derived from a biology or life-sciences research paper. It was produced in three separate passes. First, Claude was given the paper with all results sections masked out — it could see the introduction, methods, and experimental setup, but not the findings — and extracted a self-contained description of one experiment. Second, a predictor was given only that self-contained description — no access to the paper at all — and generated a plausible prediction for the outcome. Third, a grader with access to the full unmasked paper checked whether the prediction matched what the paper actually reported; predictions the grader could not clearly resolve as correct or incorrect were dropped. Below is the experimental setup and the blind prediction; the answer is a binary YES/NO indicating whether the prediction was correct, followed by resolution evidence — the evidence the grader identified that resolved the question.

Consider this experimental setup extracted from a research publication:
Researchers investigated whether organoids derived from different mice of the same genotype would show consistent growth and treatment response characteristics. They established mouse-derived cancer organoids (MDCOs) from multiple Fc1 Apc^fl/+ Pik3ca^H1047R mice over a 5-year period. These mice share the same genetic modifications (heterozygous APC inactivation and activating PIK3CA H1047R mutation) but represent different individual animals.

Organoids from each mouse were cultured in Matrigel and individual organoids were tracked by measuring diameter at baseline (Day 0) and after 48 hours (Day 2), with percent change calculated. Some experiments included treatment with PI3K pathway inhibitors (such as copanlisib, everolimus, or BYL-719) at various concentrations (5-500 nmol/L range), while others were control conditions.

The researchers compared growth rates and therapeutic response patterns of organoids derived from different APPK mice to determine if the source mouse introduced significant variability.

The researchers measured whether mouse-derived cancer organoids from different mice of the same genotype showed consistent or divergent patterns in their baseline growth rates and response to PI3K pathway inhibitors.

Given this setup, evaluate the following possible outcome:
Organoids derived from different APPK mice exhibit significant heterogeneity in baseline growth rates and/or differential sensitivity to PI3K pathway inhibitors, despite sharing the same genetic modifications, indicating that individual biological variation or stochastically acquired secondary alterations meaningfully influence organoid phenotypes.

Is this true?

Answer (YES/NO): NO